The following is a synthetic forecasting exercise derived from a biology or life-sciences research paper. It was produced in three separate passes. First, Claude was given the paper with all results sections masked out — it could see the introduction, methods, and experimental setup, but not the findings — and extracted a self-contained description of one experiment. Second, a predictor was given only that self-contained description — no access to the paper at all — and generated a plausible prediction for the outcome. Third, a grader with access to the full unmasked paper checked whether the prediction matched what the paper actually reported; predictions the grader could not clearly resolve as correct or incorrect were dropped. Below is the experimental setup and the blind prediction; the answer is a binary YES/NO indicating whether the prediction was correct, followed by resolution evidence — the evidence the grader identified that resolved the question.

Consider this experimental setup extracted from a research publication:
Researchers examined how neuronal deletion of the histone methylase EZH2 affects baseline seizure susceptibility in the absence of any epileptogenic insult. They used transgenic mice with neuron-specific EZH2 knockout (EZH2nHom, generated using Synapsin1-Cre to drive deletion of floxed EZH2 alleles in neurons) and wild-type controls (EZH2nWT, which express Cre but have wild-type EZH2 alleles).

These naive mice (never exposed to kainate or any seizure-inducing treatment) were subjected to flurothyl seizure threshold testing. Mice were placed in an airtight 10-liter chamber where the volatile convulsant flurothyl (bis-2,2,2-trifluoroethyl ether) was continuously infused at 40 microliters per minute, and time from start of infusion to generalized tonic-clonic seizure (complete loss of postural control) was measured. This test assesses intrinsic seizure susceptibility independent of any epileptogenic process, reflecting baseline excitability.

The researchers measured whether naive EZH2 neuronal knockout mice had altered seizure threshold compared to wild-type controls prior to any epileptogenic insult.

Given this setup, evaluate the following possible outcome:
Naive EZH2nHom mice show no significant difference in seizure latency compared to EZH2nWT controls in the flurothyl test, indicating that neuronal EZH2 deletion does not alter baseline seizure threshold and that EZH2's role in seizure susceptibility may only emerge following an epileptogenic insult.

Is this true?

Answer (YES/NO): YES